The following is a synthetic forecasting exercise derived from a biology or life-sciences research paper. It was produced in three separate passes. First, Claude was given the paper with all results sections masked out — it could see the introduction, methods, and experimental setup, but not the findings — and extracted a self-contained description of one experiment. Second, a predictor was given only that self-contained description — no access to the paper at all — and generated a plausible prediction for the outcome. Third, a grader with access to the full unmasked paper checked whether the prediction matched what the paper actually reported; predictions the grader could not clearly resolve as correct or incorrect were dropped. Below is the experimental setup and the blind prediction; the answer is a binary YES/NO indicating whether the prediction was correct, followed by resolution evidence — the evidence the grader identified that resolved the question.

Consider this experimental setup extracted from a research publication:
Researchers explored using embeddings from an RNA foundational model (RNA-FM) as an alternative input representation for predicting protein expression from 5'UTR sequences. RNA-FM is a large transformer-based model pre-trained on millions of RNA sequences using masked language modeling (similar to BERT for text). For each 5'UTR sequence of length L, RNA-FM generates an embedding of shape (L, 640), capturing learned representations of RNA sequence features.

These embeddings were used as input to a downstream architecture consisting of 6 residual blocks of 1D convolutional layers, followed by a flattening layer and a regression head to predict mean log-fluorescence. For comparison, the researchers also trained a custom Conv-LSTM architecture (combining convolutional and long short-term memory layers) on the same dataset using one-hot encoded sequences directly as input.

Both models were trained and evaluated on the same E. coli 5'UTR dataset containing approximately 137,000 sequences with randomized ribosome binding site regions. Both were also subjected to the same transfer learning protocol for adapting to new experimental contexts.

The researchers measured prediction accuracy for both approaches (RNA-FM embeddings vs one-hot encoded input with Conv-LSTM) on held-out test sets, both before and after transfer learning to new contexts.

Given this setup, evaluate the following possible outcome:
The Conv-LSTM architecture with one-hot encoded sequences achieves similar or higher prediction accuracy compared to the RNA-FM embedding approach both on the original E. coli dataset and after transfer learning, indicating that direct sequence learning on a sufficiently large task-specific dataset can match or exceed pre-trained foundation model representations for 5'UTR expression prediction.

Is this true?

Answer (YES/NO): NO